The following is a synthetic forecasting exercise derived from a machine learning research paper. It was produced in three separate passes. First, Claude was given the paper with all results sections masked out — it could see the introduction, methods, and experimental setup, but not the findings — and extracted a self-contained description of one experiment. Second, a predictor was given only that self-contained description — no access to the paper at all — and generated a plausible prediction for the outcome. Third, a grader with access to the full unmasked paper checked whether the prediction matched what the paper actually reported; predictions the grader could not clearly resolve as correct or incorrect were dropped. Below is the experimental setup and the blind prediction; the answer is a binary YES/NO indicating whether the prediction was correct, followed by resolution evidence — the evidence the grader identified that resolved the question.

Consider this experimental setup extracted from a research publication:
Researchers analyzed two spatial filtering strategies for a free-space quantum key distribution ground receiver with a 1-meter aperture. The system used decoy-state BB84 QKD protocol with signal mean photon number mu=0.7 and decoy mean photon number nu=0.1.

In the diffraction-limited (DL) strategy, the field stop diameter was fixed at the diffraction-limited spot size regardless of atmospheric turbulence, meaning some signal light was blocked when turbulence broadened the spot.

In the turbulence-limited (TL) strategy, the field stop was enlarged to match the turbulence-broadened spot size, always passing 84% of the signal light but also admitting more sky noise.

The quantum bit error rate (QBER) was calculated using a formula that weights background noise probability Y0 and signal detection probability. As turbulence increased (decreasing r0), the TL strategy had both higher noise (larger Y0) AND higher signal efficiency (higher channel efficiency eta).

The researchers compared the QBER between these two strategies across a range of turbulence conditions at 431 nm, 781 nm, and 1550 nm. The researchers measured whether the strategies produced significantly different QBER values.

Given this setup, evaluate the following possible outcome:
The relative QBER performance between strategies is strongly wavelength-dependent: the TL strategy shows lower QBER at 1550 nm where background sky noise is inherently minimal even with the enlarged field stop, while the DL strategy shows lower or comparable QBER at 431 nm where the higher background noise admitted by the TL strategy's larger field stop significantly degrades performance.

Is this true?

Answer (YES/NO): NO